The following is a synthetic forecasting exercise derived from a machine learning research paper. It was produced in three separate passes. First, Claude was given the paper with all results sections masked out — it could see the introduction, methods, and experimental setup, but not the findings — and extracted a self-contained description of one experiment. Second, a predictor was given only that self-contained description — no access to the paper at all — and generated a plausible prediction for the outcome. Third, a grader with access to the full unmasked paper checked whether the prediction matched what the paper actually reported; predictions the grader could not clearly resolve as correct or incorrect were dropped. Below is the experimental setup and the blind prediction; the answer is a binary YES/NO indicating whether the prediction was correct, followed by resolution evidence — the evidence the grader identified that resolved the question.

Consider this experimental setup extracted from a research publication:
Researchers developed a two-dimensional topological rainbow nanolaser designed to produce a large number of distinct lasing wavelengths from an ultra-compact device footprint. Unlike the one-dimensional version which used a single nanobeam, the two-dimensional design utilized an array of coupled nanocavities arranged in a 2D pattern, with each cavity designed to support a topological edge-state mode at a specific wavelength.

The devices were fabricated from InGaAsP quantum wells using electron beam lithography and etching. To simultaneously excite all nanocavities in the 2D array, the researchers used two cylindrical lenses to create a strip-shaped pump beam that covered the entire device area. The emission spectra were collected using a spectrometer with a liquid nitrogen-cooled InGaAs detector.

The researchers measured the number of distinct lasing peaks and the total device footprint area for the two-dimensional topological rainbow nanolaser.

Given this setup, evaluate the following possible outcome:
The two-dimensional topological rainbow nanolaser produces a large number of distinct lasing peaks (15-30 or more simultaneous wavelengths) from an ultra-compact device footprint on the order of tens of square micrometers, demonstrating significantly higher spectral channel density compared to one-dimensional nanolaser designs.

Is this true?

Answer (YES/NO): NO